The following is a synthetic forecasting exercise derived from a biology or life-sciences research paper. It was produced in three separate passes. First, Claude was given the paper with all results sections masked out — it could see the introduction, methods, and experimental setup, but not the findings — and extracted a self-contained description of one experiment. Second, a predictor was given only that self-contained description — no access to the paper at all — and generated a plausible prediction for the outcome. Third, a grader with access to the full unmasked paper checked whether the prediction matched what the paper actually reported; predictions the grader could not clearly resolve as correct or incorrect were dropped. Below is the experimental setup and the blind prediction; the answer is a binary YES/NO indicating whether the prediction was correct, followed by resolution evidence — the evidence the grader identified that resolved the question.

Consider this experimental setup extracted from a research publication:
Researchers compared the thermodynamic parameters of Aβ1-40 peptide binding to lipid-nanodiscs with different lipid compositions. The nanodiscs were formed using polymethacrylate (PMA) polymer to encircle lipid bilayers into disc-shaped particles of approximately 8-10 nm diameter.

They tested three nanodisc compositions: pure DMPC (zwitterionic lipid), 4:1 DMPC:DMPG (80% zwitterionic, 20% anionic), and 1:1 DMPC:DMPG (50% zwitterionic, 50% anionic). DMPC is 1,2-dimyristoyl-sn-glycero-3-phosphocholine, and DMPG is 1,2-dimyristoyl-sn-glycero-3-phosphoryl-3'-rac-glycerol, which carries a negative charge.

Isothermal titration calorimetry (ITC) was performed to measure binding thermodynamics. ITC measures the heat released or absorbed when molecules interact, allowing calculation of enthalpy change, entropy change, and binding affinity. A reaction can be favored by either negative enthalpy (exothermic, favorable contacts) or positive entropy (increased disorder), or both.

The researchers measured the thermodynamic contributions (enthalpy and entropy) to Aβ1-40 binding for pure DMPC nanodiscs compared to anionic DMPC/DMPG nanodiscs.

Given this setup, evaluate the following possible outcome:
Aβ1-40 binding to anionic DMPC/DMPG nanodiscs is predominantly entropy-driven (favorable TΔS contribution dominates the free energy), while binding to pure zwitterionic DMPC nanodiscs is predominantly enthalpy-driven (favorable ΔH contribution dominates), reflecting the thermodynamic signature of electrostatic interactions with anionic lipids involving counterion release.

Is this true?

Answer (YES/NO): NO